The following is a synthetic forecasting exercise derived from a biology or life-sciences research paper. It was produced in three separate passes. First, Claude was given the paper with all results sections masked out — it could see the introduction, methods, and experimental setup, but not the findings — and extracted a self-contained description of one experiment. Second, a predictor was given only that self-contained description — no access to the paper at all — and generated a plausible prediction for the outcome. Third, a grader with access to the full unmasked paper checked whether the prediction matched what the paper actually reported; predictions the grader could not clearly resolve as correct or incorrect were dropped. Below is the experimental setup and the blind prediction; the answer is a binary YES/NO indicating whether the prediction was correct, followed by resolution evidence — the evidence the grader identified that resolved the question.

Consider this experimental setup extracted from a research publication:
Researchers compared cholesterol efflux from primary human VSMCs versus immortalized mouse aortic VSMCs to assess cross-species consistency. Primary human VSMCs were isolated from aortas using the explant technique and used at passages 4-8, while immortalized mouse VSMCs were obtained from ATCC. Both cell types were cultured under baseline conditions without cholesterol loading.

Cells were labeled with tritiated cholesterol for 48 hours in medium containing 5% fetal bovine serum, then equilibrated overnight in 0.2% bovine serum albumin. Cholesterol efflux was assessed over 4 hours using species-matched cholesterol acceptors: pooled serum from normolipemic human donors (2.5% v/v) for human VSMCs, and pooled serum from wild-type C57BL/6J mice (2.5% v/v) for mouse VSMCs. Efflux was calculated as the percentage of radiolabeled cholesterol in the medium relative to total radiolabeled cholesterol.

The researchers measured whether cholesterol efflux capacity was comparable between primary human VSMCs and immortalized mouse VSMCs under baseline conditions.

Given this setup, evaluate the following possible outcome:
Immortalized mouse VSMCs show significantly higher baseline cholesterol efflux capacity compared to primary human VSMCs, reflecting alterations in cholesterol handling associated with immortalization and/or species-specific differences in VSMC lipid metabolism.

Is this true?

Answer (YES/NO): NO